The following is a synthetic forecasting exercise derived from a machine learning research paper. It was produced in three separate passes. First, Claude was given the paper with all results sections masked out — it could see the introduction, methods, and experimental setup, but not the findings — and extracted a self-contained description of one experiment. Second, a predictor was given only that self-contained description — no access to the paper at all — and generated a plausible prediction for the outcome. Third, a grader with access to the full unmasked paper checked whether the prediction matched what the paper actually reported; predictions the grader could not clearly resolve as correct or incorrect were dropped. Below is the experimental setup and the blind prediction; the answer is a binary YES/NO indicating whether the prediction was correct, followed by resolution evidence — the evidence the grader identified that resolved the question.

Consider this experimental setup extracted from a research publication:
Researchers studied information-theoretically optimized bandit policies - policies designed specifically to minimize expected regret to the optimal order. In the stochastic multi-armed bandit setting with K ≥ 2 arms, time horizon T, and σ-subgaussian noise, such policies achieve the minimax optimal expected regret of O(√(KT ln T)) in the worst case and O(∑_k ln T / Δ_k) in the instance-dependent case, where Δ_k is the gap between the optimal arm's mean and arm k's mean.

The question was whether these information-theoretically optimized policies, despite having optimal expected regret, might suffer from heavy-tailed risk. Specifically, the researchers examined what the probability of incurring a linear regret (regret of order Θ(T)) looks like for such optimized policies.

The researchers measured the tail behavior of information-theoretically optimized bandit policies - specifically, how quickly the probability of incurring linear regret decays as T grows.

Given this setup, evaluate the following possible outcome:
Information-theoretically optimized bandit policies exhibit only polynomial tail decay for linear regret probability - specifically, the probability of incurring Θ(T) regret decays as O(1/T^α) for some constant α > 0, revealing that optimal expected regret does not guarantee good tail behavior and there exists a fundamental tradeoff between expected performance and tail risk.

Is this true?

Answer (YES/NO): YES